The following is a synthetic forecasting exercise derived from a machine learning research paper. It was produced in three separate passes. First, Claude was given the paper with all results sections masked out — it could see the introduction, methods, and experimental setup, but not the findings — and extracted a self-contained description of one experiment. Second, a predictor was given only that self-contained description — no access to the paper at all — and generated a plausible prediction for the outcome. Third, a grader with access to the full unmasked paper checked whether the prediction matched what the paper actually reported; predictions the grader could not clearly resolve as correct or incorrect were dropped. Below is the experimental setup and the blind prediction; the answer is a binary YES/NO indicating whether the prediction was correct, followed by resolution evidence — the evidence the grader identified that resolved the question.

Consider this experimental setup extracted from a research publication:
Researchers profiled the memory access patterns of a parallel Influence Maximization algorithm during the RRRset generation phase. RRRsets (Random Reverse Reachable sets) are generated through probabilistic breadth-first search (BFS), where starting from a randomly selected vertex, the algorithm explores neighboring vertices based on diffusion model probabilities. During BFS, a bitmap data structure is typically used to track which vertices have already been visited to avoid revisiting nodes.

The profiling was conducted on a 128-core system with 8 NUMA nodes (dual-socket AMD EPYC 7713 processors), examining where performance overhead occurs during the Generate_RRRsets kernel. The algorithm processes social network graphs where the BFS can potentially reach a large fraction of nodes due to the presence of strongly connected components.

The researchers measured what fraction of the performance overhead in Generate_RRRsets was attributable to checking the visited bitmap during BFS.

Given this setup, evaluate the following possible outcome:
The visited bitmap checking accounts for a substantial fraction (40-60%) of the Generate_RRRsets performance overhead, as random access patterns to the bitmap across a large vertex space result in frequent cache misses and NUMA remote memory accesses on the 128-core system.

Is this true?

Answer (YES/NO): NO